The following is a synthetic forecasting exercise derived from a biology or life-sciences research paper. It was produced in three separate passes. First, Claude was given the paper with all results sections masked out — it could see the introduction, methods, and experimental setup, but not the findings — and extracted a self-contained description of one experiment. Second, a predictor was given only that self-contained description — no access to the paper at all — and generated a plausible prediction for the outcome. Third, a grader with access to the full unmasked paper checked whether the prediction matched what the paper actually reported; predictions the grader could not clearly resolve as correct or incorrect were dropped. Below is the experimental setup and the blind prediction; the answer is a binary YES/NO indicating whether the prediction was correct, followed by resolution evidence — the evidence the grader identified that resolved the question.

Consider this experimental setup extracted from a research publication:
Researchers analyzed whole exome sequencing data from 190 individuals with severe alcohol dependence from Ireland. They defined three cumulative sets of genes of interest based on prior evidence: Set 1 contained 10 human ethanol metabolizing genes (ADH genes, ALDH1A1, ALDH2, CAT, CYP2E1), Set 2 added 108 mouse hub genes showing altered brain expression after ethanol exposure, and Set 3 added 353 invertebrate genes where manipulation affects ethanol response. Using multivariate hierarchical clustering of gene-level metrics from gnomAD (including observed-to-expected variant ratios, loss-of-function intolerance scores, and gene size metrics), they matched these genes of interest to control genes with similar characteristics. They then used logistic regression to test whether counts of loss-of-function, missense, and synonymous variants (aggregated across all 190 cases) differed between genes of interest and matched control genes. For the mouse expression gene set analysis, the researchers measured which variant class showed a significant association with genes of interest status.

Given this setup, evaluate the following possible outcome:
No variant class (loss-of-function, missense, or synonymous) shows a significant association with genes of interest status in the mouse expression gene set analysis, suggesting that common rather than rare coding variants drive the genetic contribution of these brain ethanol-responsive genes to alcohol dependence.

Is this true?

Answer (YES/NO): NO